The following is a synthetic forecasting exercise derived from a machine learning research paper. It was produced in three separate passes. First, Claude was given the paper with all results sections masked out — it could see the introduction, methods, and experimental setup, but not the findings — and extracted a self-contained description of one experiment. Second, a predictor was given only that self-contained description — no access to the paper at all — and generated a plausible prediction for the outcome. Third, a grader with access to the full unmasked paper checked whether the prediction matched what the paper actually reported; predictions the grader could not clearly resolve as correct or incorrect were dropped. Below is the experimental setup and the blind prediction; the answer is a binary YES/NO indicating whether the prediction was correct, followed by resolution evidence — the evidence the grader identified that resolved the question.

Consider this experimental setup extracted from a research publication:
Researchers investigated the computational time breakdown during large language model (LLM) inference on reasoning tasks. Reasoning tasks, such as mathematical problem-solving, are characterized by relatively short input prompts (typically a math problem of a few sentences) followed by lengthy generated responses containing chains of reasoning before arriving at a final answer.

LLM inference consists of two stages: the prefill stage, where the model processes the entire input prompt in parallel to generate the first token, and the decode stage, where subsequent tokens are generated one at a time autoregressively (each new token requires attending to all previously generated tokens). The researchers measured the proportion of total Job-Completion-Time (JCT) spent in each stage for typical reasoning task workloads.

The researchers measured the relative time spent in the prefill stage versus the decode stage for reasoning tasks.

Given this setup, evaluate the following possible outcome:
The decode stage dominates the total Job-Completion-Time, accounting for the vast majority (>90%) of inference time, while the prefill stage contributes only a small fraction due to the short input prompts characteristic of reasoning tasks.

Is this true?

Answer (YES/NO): YES